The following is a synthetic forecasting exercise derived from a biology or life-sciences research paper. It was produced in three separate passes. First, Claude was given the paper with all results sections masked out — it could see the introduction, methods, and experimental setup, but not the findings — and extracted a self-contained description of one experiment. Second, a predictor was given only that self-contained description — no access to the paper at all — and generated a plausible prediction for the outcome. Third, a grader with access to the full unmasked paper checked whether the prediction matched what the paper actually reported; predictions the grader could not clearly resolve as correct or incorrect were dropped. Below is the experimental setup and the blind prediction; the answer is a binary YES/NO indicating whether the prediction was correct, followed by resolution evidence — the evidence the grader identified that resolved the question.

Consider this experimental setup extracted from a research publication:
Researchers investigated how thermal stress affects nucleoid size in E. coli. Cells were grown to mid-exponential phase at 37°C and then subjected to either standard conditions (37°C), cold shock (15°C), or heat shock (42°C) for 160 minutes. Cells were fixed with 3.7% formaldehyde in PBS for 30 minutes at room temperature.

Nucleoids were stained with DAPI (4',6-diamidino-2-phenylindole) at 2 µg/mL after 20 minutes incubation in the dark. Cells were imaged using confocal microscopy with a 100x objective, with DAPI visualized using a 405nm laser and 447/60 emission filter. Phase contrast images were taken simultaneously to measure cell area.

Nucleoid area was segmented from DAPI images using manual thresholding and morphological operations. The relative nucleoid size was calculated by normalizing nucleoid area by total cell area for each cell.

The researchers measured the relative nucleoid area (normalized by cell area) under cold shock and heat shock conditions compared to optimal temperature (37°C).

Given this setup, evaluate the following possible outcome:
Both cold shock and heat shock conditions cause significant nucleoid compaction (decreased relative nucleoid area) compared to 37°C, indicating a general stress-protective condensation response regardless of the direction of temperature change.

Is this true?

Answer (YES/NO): YES